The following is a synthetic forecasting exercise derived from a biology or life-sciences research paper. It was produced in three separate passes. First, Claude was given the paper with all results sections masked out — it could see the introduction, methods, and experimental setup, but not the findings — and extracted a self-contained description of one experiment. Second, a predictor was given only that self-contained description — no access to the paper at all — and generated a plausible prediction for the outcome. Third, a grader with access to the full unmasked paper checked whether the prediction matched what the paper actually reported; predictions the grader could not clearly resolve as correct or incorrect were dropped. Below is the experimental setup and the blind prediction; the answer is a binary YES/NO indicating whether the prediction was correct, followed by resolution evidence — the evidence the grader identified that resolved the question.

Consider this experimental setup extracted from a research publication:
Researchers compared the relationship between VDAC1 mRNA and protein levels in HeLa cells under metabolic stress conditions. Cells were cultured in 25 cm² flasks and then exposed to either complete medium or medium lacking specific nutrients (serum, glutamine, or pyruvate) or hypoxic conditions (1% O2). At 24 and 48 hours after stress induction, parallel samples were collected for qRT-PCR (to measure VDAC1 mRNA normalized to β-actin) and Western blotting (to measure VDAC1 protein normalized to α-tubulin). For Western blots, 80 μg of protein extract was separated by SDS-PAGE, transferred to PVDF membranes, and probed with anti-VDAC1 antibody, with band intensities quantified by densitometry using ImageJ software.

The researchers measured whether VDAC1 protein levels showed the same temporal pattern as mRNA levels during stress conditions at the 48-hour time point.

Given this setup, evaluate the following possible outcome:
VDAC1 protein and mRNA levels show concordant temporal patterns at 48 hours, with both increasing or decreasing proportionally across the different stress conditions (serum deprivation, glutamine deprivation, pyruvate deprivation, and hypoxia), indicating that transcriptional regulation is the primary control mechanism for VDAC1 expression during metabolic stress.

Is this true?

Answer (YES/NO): NO